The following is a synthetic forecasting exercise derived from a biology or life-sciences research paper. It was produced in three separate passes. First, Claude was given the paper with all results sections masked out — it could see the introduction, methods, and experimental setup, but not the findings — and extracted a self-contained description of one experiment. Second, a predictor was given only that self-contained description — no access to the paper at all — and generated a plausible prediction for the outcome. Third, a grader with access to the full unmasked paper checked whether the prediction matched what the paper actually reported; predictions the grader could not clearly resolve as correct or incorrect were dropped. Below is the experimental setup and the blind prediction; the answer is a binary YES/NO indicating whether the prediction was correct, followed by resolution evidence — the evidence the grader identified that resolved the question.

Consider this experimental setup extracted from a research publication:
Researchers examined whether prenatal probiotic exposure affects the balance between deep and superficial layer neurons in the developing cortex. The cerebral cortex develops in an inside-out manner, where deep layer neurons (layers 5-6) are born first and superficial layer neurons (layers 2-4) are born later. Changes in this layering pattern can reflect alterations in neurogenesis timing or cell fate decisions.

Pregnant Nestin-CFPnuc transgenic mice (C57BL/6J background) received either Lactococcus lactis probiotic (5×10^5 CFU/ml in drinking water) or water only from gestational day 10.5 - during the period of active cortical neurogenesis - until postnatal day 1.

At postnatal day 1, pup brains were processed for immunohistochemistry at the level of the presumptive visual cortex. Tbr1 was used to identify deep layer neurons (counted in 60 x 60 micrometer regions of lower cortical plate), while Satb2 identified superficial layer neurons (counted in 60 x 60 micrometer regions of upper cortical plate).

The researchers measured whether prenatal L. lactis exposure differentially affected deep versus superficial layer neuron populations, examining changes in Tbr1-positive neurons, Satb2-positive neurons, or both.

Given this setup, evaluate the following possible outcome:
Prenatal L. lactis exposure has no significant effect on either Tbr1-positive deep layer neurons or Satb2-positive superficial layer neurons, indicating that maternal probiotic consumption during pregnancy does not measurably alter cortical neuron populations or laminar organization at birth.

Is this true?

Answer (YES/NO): NO